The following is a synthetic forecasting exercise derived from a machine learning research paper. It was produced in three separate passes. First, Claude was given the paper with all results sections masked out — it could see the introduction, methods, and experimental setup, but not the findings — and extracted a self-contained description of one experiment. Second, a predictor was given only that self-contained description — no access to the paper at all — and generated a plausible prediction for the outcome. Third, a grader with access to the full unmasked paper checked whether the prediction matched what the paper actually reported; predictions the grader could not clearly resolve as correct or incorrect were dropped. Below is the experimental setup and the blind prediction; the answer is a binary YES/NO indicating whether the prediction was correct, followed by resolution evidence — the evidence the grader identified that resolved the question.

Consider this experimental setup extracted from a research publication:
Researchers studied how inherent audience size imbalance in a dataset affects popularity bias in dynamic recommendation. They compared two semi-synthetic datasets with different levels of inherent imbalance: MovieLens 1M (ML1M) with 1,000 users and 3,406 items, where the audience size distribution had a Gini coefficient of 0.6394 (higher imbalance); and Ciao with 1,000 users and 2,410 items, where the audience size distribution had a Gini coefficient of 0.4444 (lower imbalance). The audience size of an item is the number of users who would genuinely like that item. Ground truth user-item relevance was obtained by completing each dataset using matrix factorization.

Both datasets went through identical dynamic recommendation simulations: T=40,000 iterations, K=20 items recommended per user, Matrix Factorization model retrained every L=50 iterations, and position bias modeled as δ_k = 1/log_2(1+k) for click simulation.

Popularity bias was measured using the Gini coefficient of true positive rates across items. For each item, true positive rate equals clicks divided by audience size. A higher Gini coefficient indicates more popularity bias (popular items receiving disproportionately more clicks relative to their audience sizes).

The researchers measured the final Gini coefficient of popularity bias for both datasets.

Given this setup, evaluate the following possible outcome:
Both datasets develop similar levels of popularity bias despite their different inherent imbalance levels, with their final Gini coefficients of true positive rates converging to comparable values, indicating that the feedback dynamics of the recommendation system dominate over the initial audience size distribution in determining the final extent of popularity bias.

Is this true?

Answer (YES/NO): NO